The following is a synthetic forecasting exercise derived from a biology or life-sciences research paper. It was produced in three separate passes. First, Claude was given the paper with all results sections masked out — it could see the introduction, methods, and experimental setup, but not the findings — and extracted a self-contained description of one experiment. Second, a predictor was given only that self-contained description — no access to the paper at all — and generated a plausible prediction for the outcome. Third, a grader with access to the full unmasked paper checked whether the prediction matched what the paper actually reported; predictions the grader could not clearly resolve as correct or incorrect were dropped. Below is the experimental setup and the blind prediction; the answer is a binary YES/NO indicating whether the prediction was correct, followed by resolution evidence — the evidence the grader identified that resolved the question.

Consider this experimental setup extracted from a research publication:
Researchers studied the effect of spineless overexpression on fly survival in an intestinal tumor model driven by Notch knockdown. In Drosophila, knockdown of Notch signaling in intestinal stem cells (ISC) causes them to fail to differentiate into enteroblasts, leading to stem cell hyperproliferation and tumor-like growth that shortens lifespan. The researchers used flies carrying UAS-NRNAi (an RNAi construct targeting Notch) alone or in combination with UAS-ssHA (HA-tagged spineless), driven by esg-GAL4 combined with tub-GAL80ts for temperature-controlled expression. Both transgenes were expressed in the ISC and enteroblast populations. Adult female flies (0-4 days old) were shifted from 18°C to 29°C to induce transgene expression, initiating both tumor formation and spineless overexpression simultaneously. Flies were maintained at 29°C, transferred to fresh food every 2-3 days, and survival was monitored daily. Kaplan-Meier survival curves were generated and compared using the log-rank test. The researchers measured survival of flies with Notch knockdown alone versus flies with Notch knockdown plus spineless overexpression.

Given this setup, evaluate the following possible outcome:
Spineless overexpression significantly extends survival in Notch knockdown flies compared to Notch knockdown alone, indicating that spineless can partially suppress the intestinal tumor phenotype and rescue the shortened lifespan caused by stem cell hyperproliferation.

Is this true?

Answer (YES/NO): YES